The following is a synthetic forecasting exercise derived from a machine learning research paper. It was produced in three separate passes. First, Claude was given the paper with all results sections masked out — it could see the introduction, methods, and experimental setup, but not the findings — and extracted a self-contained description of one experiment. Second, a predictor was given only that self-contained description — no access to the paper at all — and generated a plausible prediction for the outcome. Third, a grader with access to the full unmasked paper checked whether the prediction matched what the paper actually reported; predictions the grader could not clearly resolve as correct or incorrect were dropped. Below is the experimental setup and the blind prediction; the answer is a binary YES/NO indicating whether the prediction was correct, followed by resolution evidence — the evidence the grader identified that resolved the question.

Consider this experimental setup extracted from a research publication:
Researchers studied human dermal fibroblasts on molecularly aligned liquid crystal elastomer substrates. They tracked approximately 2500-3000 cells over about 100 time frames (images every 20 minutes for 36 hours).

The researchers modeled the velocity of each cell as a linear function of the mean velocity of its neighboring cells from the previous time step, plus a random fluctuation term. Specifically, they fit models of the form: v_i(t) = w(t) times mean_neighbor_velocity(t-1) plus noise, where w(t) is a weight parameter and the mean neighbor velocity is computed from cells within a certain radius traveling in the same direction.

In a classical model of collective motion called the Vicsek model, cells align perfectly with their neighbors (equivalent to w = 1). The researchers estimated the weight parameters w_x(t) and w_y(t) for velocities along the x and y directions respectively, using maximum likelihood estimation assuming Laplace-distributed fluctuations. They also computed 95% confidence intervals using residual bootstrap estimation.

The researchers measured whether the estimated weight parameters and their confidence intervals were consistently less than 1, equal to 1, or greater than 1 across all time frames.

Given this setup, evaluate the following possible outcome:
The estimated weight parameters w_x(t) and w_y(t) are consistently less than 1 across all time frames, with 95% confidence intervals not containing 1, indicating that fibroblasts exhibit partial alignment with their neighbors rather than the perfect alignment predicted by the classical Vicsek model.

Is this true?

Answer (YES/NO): YES